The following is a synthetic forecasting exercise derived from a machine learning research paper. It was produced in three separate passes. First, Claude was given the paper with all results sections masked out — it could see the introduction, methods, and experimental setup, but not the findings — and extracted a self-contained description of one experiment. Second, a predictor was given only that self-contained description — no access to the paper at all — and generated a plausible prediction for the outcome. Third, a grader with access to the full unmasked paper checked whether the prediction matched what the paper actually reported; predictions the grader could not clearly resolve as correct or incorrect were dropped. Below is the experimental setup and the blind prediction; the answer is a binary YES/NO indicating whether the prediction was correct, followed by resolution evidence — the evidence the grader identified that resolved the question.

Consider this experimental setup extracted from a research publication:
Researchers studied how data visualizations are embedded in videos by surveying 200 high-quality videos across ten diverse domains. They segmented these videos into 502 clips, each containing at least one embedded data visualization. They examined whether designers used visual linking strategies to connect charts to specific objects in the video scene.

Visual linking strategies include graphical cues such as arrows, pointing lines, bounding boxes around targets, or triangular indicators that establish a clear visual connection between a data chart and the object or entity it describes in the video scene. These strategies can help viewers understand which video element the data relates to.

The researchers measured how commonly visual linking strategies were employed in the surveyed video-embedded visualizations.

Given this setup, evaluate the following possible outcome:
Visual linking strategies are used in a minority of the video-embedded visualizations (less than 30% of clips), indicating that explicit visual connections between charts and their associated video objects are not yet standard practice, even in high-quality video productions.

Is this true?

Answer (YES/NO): YES